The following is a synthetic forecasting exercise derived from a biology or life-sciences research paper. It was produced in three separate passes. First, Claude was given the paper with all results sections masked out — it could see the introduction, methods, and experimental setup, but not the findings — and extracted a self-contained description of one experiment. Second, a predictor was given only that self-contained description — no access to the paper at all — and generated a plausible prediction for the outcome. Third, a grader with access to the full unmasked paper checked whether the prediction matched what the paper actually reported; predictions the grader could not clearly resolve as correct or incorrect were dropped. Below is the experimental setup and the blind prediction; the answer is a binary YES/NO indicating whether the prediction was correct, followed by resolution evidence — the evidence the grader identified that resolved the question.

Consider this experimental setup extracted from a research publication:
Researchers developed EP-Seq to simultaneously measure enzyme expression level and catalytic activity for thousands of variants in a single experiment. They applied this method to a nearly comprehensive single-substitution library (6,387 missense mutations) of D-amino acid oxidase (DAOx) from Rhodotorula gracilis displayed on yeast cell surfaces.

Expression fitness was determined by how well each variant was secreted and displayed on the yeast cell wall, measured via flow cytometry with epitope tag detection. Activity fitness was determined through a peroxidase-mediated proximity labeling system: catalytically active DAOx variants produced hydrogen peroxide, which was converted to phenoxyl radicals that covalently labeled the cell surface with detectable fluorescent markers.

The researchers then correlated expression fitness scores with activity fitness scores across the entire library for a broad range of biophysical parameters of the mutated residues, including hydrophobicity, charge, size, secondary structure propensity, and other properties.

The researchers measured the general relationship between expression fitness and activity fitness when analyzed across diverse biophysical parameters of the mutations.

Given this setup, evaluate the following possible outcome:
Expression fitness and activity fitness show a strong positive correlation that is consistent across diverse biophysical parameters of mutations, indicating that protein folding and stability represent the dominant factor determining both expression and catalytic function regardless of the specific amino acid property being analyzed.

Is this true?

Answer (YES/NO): NO